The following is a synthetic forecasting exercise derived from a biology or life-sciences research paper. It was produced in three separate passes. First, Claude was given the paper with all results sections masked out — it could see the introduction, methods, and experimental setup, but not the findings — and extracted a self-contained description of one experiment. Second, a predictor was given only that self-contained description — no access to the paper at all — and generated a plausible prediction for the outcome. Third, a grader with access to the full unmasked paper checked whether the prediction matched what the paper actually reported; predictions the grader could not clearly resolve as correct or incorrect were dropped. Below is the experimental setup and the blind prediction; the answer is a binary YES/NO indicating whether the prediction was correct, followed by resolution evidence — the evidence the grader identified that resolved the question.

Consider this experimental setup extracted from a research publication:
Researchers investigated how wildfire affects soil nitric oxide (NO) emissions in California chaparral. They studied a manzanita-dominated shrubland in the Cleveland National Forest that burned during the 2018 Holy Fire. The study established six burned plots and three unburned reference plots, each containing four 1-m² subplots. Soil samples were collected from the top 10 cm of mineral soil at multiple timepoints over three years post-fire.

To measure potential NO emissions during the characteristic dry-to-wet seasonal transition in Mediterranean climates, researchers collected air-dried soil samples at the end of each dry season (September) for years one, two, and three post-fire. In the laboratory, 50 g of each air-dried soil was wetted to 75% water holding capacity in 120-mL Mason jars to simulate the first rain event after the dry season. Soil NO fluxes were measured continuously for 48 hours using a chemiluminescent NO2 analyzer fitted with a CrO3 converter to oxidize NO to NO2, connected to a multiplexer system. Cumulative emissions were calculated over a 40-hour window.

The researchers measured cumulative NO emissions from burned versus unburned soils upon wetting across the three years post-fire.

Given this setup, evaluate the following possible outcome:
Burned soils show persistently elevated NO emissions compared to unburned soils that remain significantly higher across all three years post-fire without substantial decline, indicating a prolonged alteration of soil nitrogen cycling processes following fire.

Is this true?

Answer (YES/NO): NO